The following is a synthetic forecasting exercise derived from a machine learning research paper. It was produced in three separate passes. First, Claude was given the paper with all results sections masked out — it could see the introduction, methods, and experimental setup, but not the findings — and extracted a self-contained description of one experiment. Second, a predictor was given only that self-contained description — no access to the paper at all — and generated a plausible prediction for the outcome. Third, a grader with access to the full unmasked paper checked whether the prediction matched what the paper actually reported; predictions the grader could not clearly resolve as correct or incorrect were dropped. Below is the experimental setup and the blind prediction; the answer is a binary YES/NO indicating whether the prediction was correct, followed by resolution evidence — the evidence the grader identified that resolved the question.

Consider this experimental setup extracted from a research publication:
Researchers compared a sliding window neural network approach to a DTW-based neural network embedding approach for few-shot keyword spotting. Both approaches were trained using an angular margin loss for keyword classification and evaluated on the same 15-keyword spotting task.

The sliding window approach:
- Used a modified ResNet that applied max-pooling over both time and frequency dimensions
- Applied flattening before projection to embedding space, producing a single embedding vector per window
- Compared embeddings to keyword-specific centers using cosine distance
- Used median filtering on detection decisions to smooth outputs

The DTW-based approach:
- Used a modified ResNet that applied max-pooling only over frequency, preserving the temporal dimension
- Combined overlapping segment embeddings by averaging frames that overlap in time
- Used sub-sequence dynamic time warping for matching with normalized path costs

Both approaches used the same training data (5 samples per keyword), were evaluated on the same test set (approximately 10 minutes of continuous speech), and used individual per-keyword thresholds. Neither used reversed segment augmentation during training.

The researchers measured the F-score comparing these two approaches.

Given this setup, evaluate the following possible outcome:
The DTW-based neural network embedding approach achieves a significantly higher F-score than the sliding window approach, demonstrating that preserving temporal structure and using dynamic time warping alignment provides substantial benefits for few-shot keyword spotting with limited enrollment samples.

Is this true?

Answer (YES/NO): YES